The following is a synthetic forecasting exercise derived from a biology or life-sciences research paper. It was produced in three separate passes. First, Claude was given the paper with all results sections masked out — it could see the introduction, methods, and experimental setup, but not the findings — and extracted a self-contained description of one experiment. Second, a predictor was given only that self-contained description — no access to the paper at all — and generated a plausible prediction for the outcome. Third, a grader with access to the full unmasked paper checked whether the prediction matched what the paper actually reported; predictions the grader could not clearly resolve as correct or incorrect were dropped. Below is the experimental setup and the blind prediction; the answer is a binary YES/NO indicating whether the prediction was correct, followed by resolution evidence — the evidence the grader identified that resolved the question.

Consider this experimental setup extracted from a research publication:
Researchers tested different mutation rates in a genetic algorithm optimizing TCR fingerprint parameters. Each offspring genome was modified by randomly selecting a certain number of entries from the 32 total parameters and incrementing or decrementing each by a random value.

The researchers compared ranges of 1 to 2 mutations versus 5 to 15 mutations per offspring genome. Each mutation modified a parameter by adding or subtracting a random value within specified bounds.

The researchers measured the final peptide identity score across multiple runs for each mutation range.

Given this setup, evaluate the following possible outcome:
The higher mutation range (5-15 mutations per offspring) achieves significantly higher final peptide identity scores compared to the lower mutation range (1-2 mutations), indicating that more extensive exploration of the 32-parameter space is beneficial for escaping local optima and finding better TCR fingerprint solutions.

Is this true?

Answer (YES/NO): NO